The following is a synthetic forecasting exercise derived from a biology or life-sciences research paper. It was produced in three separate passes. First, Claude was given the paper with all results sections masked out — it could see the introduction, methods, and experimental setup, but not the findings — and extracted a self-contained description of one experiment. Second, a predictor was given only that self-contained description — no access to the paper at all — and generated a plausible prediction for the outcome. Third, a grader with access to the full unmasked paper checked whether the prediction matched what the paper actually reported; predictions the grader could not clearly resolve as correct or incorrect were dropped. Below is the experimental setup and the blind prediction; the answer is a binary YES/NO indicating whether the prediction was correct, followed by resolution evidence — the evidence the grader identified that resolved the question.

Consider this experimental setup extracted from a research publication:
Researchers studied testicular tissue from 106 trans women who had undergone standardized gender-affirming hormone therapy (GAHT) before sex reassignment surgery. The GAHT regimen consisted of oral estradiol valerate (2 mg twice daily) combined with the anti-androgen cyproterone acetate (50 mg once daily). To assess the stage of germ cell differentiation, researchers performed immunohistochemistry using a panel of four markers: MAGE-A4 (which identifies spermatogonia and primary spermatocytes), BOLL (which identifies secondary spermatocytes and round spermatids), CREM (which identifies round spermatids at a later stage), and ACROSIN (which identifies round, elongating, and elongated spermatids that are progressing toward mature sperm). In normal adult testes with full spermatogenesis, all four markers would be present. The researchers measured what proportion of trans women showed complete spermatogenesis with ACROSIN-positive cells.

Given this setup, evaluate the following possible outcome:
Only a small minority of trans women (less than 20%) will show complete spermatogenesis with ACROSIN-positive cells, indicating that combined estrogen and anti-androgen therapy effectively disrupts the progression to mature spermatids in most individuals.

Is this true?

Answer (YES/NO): NO